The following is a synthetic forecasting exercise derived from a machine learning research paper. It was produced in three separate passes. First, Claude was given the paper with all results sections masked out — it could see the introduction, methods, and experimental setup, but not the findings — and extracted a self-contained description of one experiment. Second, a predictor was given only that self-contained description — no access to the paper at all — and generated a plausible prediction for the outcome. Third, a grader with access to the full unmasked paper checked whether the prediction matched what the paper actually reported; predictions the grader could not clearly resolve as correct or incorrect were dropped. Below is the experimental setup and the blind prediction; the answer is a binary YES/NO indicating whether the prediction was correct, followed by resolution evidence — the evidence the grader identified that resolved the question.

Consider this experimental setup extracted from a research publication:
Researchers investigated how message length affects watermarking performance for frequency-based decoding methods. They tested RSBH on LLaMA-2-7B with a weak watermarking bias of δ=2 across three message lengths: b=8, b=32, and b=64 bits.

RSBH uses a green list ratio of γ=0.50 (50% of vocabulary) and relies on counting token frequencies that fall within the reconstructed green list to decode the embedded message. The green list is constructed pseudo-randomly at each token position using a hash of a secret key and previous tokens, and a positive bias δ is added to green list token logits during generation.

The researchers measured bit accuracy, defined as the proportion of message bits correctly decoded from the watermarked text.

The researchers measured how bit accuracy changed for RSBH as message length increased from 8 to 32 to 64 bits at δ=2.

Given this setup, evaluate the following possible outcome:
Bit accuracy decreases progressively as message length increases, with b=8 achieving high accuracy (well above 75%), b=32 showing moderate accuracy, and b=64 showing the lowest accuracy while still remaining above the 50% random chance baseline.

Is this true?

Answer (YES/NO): NO